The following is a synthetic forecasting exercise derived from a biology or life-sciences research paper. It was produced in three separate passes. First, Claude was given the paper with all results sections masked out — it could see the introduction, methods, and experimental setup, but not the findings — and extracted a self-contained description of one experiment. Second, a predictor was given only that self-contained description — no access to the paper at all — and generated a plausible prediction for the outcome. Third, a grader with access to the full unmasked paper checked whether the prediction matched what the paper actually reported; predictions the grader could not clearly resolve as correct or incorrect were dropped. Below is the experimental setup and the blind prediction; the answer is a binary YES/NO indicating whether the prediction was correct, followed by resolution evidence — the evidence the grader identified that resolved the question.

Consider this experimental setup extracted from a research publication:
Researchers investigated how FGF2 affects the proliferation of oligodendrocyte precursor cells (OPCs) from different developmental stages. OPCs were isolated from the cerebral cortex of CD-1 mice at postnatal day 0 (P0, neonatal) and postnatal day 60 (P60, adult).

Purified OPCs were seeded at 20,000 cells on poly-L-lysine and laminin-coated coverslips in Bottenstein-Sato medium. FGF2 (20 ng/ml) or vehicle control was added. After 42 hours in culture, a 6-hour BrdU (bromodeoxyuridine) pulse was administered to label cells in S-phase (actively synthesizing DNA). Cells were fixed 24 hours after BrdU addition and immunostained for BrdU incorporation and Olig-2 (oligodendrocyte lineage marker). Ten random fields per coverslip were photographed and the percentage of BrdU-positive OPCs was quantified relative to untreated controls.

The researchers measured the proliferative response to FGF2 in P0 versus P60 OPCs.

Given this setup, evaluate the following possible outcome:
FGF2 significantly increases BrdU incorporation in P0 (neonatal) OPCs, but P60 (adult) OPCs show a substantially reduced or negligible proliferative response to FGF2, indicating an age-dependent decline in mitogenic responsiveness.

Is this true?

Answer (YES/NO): NO